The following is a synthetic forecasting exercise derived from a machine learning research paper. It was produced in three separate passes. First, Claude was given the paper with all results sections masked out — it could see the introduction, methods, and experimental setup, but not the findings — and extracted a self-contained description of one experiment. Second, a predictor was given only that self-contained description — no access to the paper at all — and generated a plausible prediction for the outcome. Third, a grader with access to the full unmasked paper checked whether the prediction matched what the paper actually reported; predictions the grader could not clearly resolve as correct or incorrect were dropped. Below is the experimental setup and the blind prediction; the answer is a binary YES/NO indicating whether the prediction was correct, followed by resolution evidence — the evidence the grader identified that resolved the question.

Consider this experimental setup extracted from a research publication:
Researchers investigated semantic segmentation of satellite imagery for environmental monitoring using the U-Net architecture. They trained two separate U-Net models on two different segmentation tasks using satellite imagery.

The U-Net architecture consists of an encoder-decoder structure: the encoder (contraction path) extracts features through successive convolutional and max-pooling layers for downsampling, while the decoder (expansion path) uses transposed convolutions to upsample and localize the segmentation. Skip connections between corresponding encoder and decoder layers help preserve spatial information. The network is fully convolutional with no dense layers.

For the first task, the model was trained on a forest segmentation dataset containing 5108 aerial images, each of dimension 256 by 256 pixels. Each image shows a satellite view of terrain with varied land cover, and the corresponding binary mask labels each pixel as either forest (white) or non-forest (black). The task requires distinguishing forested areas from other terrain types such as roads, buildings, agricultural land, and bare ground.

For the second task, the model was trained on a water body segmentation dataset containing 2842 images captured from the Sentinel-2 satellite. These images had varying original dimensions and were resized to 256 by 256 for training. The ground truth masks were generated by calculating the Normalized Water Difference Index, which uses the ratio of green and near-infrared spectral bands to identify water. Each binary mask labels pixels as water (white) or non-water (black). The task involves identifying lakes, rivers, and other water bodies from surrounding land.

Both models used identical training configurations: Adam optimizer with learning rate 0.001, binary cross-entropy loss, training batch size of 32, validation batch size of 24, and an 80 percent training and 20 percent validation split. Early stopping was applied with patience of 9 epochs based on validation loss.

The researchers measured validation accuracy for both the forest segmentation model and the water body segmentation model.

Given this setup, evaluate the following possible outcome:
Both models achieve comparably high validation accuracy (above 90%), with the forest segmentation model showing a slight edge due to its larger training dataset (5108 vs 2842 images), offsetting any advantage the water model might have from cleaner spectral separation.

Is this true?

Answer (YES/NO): NO